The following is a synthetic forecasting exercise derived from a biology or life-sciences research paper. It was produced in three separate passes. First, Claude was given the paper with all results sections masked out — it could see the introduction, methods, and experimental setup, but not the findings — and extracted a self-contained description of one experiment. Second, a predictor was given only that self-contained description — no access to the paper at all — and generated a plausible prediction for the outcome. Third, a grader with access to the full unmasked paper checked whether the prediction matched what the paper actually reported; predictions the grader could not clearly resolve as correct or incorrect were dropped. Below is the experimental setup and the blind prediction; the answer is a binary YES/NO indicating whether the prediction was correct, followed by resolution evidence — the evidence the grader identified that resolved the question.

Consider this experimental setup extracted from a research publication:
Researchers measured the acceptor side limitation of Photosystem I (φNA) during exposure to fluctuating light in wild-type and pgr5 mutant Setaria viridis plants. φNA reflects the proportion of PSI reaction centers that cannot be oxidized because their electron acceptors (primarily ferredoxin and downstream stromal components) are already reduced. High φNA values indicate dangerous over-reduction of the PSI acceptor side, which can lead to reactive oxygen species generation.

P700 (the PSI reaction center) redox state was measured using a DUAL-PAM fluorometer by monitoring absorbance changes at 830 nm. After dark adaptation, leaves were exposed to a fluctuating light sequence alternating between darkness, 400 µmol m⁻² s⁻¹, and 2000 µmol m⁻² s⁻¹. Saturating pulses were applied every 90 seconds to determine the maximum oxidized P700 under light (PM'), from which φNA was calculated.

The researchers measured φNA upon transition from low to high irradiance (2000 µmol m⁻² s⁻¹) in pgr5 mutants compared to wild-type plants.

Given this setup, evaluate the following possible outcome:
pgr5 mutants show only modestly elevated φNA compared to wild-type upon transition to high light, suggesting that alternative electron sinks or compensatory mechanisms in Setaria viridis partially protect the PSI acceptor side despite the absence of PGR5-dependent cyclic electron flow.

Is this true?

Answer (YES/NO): NO